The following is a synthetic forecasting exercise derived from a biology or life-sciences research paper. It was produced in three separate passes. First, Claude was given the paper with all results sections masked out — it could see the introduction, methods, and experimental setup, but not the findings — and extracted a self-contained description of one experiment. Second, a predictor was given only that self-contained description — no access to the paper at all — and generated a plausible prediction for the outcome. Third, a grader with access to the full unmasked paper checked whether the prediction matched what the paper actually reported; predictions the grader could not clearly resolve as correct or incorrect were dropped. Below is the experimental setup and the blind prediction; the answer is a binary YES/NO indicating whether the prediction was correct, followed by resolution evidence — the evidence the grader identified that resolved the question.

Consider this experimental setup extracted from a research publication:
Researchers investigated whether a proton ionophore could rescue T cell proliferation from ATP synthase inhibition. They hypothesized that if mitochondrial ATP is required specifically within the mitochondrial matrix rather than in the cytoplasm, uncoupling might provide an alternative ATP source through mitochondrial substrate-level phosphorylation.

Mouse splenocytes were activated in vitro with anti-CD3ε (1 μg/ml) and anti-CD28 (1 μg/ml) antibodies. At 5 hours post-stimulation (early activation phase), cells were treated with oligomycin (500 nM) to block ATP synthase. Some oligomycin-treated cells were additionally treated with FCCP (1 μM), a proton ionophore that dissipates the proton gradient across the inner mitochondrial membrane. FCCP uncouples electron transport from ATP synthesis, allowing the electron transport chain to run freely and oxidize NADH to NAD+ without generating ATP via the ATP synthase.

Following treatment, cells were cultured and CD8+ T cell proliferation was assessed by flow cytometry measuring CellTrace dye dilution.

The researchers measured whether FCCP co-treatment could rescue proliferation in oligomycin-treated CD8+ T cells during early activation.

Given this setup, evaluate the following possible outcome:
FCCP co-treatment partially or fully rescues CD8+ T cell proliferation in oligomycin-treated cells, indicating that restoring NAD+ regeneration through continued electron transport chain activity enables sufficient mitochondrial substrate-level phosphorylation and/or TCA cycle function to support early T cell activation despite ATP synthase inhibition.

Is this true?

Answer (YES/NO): YES